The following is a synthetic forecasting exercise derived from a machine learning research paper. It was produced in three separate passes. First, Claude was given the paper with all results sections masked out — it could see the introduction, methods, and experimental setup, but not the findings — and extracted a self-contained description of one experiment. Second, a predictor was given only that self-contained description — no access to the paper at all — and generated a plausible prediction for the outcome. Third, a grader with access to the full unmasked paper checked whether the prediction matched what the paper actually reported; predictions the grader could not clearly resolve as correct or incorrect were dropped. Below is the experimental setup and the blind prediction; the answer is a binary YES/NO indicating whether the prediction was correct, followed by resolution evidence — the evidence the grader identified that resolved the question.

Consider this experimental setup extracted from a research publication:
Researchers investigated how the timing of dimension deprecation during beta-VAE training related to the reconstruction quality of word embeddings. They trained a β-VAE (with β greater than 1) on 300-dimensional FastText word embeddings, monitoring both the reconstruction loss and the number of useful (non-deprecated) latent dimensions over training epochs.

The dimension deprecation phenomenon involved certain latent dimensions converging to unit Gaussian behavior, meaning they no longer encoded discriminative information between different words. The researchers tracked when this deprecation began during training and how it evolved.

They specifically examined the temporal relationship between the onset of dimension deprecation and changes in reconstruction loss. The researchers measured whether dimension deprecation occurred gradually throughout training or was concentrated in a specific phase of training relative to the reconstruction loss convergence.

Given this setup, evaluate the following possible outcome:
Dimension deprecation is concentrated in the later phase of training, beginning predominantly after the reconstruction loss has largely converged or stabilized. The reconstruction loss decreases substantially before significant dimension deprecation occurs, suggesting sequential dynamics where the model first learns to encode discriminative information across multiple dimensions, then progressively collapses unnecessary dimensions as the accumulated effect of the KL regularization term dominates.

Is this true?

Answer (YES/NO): YES